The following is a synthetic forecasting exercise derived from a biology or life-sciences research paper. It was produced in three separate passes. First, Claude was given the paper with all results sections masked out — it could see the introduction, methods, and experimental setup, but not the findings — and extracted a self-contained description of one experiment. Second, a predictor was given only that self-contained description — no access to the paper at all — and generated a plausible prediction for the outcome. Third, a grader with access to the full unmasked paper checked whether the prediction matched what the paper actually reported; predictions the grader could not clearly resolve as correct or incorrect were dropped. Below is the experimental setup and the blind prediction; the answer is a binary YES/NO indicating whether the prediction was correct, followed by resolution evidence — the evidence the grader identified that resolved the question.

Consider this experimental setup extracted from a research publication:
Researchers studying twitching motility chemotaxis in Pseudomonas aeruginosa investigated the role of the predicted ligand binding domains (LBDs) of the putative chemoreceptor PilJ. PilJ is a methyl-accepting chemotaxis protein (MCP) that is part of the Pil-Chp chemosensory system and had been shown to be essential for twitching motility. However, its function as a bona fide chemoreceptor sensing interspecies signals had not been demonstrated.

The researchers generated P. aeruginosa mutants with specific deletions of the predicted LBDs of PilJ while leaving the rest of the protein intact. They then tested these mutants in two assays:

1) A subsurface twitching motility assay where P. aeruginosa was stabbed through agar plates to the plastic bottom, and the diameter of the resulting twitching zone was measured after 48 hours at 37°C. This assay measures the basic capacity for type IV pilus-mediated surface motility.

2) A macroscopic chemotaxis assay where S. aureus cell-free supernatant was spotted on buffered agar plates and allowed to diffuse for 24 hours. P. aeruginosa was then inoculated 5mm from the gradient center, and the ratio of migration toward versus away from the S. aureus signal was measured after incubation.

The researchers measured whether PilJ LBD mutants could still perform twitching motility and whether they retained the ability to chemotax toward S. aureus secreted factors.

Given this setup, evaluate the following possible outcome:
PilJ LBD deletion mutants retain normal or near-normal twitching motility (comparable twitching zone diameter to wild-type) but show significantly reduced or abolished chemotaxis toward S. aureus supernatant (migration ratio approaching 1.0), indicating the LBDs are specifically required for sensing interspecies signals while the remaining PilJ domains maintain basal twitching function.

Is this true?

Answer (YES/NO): YES